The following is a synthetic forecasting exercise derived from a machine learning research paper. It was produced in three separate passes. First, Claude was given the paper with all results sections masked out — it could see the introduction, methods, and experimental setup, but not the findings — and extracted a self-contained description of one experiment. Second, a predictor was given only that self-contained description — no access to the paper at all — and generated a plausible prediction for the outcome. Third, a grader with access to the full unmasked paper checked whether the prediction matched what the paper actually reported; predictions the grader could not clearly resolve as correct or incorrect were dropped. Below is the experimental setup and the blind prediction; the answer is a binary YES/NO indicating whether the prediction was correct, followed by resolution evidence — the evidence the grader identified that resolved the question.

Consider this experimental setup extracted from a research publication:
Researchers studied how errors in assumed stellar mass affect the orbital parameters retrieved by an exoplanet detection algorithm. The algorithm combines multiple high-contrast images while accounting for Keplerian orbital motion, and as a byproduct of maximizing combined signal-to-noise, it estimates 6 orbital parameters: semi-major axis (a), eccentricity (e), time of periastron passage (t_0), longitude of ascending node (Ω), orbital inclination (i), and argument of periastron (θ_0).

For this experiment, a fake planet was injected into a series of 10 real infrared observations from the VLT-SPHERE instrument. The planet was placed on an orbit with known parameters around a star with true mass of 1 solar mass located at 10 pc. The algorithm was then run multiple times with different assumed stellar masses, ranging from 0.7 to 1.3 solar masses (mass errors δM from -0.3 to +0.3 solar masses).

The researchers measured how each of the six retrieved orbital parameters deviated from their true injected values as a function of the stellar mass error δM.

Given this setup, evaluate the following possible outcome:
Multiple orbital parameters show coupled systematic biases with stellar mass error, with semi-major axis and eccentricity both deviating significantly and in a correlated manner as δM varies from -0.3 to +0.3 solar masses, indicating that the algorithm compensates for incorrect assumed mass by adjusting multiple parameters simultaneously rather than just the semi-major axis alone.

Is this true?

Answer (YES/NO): YES